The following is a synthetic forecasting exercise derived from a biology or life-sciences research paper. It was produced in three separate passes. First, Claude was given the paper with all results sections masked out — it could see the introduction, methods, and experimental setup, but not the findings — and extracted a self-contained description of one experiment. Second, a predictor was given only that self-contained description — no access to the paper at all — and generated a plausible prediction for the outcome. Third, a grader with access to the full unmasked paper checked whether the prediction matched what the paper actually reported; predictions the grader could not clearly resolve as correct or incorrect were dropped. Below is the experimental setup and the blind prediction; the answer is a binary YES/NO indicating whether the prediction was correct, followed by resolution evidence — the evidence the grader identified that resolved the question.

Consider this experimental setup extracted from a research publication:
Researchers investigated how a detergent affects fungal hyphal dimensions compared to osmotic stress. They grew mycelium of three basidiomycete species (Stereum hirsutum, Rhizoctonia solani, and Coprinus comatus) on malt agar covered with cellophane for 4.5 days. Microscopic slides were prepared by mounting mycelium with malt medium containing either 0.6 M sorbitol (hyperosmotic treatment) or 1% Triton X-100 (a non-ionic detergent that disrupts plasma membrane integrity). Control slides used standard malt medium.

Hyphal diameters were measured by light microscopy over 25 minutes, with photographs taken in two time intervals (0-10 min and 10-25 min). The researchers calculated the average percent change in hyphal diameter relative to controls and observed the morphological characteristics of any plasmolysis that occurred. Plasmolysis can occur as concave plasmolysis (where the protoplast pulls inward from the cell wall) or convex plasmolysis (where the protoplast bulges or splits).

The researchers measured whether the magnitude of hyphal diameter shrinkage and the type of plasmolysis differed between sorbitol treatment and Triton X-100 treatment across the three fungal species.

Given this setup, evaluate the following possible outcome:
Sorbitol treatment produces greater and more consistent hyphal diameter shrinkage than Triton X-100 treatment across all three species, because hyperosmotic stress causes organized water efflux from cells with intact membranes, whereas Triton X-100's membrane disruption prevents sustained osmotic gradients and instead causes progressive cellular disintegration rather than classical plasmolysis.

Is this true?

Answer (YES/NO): NO